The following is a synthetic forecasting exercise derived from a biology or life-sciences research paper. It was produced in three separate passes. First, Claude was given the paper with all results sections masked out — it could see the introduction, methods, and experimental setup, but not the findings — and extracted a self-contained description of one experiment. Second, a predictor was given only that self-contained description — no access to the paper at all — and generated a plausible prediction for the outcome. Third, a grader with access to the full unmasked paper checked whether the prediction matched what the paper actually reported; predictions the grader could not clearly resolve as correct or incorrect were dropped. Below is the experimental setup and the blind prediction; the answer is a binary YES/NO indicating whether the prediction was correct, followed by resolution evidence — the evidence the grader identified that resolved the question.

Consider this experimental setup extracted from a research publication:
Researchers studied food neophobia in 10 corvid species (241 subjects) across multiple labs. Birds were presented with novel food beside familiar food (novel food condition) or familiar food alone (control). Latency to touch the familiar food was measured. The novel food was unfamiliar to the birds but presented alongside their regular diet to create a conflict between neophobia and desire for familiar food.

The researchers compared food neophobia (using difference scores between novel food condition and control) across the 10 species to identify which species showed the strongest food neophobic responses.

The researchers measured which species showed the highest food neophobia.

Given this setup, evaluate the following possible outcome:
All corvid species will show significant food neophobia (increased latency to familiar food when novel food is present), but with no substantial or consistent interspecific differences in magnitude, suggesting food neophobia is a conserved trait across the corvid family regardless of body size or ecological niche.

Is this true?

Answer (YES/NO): NO